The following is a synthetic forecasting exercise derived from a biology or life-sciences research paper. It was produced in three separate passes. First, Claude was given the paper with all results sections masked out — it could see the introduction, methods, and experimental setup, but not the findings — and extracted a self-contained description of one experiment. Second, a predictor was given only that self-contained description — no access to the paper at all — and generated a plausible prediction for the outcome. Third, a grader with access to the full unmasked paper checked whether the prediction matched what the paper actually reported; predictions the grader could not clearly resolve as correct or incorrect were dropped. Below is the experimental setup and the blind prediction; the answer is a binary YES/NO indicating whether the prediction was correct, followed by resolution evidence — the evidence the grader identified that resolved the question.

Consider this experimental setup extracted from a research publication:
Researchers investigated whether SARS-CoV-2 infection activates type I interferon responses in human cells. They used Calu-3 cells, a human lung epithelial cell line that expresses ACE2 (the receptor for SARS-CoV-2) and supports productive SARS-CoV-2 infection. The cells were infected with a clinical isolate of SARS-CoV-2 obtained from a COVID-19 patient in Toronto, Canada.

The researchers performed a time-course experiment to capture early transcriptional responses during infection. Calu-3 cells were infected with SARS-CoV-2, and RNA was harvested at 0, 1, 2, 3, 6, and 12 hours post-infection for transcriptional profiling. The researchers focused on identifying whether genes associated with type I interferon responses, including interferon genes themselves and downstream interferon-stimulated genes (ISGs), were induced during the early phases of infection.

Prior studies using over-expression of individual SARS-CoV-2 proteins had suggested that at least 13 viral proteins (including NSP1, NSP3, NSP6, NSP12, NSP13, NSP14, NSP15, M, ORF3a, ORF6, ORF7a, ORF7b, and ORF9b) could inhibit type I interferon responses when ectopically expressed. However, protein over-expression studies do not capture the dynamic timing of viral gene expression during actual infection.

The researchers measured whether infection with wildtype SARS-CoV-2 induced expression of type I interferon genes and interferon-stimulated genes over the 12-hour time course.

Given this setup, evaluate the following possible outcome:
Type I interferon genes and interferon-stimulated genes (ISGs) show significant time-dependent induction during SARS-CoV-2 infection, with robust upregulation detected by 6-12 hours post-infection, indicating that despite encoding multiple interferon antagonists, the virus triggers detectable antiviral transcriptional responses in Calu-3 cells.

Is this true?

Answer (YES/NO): NO